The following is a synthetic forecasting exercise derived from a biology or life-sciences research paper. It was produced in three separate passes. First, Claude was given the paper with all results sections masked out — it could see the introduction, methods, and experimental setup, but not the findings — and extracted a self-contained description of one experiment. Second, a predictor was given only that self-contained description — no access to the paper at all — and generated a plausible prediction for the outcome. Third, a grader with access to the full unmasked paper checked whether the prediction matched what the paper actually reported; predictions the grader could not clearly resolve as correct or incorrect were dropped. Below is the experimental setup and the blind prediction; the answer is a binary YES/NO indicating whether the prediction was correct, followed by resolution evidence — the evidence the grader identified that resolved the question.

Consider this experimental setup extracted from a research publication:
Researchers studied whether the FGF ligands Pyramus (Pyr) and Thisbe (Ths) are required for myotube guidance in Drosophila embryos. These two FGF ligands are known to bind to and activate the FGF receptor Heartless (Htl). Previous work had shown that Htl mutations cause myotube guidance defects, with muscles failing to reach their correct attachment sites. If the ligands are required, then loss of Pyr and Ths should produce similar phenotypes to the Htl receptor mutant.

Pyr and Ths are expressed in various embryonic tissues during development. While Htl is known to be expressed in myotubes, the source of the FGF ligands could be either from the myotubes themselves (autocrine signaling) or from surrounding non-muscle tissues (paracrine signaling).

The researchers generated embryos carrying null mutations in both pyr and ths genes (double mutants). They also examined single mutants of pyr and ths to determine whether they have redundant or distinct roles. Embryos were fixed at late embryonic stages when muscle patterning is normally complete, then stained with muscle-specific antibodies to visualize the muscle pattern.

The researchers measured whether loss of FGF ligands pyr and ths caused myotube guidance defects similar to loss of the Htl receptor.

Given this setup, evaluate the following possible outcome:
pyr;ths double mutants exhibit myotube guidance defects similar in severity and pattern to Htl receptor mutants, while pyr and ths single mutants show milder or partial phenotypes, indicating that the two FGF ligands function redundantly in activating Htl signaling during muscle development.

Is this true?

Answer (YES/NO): NO